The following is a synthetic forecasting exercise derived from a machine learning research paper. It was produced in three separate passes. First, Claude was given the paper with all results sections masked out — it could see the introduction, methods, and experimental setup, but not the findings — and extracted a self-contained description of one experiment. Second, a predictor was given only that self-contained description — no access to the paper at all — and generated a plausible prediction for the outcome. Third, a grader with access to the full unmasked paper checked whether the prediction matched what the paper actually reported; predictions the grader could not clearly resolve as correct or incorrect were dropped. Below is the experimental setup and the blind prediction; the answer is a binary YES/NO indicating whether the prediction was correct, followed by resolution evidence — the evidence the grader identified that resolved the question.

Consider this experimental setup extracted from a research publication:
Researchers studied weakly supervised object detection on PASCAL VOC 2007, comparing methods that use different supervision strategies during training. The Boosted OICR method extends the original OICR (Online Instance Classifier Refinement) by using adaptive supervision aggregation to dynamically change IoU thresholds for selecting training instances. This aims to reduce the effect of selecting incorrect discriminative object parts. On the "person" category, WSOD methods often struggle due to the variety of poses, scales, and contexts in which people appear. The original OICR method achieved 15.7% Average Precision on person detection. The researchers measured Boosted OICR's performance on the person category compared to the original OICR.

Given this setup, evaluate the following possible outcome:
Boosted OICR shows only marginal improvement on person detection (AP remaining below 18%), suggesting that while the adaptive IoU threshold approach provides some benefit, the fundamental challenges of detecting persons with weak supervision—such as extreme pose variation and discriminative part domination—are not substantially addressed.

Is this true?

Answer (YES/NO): NO